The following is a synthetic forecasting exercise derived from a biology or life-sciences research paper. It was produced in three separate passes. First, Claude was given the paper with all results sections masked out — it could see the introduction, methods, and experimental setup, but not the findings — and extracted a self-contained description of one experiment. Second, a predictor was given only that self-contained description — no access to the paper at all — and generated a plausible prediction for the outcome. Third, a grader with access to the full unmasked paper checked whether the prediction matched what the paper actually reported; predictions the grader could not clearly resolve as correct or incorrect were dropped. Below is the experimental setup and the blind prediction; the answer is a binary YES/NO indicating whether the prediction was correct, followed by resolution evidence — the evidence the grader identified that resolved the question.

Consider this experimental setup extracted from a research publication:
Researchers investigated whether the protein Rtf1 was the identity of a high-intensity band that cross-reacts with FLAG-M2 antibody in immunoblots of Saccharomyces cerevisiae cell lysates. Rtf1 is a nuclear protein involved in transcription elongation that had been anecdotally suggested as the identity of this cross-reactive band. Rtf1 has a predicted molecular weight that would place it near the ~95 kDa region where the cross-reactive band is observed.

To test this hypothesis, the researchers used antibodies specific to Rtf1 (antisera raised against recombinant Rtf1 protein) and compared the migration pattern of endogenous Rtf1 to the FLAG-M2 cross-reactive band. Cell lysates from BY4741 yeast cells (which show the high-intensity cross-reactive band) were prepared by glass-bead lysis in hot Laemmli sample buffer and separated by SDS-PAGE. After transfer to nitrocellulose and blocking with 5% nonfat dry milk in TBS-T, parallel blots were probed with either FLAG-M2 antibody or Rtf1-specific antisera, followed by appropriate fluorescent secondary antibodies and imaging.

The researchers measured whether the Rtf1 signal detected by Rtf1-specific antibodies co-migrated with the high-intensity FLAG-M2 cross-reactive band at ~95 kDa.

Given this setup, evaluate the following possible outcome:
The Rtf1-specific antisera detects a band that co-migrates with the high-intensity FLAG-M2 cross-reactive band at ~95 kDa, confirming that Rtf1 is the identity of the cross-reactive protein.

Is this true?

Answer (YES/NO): NO